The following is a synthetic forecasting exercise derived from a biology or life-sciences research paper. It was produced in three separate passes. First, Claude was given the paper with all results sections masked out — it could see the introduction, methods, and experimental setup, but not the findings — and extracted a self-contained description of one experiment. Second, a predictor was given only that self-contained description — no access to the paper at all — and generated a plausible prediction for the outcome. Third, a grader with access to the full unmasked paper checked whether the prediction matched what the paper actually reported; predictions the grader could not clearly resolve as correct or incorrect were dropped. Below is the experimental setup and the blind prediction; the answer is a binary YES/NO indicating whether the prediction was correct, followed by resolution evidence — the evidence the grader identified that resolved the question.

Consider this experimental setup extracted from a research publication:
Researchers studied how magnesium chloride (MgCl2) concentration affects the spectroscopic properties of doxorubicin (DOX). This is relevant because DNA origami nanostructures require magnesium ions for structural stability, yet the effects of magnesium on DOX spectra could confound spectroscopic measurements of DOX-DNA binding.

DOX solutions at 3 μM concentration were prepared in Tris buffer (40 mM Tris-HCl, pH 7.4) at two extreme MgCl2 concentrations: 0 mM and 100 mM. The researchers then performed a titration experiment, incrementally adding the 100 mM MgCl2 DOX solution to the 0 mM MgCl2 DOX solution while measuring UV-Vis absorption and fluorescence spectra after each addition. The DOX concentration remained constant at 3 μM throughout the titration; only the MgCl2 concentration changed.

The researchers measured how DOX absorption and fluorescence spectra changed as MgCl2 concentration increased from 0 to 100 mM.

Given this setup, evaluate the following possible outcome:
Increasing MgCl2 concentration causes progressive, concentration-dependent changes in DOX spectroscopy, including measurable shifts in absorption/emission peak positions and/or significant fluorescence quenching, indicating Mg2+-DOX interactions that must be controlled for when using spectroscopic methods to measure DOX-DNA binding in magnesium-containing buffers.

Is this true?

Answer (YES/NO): YES